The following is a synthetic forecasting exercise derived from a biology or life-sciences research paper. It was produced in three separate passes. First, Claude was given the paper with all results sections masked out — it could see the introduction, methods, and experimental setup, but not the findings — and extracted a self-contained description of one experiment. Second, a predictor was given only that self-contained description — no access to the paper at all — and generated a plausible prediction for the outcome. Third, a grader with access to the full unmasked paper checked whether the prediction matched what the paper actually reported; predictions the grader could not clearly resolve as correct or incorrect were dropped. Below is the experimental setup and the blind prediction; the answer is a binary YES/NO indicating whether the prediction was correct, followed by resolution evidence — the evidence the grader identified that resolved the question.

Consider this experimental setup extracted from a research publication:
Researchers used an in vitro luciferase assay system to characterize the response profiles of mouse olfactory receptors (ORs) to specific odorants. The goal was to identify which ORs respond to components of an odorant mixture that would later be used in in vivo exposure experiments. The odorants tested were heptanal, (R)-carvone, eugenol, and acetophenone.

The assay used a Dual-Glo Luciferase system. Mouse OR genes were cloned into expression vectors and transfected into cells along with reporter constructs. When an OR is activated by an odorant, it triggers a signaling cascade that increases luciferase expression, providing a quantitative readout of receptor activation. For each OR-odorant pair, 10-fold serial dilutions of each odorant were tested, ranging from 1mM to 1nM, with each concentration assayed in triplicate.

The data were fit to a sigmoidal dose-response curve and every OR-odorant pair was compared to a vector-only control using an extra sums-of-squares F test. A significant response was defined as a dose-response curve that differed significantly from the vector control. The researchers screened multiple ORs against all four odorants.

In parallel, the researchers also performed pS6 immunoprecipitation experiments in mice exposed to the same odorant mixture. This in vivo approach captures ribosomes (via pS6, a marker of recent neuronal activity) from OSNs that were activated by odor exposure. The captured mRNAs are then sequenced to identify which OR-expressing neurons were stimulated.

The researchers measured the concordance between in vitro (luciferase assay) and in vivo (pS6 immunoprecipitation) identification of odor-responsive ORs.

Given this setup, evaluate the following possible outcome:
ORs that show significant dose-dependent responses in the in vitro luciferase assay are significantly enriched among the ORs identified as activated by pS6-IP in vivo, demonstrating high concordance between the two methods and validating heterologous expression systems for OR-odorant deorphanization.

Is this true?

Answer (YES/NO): NO